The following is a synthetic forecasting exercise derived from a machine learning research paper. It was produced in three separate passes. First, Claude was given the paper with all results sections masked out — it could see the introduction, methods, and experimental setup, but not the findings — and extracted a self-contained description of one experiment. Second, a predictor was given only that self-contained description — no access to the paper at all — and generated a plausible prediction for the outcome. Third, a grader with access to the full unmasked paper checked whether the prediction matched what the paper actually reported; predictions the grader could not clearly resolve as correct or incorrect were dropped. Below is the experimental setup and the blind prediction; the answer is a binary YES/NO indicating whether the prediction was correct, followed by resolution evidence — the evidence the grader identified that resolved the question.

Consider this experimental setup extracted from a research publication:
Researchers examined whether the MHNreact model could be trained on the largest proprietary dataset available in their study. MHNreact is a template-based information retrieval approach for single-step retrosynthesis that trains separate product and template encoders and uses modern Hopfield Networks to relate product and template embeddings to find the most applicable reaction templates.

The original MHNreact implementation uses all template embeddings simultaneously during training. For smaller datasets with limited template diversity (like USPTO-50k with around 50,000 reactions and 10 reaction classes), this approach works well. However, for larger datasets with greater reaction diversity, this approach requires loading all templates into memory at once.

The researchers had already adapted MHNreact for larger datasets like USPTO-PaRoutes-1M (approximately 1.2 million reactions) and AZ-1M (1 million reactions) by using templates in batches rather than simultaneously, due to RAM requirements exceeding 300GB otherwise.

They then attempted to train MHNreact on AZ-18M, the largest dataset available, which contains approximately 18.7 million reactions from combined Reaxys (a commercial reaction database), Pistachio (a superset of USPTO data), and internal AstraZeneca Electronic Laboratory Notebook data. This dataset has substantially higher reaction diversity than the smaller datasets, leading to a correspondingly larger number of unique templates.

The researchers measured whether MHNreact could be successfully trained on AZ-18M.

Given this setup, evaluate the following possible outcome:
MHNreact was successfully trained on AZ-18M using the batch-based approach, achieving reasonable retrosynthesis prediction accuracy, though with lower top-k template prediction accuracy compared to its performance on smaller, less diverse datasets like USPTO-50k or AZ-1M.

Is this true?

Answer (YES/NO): NO